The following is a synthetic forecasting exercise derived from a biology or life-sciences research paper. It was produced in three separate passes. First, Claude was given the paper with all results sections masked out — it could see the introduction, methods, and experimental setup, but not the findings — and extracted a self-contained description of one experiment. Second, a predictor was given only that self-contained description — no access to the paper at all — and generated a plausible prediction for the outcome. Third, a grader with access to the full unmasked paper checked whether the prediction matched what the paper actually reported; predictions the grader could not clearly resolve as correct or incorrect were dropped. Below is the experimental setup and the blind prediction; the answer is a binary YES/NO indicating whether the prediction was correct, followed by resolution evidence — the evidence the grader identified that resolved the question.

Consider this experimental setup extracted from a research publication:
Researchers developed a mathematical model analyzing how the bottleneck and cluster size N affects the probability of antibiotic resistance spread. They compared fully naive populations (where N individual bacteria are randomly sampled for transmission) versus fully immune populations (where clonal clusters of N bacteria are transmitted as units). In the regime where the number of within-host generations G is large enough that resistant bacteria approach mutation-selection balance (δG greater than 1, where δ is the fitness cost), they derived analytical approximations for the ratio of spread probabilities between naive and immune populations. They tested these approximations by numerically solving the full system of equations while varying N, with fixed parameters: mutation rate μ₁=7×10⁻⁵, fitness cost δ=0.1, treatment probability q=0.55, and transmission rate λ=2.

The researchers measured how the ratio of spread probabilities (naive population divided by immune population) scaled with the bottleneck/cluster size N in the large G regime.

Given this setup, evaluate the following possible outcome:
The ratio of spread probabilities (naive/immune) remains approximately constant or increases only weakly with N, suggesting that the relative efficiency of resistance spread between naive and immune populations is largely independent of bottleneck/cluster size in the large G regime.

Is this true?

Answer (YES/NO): NO